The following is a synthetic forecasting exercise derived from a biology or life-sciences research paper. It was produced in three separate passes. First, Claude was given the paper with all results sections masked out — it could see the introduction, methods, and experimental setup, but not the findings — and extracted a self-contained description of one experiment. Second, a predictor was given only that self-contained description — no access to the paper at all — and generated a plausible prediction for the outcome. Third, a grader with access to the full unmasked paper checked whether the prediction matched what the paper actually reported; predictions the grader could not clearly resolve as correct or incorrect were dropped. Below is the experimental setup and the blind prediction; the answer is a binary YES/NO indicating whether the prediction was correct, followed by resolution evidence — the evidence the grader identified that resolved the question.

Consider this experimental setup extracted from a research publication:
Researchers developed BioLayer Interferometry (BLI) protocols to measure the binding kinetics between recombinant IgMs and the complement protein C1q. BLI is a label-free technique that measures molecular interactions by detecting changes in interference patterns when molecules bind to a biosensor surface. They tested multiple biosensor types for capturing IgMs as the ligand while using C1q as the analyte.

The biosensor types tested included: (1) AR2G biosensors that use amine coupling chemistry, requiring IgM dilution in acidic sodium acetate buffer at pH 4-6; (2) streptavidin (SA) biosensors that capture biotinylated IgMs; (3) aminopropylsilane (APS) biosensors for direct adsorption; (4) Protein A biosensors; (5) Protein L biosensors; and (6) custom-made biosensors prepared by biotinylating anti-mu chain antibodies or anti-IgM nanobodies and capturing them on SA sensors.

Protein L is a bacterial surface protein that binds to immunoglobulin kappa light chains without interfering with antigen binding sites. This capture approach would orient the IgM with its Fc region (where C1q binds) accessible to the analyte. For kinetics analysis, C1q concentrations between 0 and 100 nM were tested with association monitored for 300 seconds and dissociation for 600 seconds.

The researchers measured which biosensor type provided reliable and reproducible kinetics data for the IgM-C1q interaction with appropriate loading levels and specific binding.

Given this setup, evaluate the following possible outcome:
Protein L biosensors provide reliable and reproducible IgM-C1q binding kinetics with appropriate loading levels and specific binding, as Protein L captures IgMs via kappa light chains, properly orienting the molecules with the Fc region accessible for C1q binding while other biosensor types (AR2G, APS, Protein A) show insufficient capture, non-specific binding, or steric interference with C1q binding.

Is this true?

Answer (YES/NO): YES